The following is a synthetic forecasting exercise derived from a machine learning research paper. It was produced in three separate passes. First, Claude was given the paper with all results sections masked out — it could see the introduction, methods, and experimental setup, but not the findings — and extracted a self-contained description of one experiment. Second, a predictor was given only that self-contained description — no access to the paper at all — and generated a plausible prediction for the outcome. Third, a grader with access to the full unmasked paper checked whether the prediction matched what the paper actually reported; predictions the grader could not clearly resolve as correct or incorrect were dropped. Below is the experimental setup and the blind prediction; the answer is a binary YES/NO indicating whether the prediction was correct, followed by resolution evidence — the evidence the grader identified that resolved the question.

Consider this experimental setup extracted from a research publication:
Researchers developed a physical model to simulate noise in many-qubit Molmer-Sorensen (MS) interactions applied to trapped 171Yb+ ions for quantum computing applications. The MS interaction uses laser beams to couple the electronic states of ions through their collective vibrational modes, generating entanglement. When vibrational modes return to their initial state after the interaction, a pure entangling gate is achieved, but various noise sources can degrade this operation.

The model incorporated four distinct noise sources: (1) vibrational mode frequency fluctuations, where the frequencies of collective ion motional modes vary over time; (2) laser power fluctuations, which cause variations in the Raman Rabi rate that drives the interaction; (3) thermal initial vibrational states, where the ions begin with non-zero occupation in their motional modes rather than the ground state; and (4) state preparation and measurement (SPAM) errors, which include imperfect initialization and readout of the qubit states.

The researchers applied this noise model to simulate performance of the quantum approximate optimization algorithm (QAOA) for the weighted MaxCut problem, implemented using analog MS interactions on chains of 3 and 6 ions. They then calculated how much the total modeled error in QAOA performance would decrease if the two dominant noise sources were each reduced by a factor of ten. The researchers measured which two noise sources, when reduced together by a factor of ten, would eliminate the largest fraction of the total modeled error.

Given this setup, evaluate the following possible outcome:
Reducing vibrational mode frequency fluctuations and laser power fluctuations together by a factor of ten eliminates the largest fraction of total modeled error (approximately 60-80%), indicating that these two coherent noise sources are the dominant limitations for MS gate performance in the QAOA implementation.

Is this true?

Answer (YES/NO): NO